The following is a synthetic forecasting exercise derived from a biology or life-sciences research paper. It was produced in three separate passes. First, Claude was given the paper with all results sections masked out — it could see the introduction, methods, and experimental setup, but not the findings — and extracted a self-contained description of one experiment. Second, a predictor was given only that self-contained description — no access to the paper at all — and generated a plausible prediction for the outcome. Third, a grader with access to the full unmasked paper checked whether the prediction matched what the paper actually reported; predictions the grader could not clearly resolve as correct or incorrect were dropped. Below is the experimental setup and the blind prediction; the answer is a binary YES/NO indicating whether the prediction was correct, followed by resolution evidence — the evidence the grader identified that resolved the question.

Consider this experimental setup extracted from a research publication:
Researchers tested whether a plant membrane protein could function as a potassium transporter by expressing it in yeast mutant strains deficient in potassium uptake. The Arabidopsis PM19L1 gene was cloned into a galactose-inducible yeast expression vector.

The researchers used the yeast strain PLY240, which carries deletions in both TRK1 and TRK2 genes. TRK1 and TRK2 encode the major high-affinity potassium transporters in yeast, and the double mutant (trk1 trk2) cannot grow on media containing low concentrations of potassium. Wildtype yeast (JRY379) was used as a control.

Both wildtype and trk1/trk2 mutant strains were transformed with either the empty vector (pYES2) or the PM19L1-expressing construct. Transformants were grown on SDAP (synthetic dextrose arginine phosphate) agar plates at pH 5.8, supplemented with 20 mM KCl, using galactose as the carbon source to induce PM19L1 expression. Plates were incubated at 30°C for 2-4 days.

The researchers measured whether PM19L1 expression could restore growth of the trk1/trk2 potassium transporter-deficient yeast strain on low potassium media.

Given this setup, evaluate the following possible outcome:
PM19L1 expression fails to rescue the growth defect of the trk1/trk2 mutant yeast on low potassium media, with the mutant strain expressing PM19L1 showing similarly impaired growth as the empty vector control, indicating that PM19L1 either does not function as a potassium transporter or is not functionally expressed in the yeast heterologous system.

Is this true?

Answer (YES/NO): YES